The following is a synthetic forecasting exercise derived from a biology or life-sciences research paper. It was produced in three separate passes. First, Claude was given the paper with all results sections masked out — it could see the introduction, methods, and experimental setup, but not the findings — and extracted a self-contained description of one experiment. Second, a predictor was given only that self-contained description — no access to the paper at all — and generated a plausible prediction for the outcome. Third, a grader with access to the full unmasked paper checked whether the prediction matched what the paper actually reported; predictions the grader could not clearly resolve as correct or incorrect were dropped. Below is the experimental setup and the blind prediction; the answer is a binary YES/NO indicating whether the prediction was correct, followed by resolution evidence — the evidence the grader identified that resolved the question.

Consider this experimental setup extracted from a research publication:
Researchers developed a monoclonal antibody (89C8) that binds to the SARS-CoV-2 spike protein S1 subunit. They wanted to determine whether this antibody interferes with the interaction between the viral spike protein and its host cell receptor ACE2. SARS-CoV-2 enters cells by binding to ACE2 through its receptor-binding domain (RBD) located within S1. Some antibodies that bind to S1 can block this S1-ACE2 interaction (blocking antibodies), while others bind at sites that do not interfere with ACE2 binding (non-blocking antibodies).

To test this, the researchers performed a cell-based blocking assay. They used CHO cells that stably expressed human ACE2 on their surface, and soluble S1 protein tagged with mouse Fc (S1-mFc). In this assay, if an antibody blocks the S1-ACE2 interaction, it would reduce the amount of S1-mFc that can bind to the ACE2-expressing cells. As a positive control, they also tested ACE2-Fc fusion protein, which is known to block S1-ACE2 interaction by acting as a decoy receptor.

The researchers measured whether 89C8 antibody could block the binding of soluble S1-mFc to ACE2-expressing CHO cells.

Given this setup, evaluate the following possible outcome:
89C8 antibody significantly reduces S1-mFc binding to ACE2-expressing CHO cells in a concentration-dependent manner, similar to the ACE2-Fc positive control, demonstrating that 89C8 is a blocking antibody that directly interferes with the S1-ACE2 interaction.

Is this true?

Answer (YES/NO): NO